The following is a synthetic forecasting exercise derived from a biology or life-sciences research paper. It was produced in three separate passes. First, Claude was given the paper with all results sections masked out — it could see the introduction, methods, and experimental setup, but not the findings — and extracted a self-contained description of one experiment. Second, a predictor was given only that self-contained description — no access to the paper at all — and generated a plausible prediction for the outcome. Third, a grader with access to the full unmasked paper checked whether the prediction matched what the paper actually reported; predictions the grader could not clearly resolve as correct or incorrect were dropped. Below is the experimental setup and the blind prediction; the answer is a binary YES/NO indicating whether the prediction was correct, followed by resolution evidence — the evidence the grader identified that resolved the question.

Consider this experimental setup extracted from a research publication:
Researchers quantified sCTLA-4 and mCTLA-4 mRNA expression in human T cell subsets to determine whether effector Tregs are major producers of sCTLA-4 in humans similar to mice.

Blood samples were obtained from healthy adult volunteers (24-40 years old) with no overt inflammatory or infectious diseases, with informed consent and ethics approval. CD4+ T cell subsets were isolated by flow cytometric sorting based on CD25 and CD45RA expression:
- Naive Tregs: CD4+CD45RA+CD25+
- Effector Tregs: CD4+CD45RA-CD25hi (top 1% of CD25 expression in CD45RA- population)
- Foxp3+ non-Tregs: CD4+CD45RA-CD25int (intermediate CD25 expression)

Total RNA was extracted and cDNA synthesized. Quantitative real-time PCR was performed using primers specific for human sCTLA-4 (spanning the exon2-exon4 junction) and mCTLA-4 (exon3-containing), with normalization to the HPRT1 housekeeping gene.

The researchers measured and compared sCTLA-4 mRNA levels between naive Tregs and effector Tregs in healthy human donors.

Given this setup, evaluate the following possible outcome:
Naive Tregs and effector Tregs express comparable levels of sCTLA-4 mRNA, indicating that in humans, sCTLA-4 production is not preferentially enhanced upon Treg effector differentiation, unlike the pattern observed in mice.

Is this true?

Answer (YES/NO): NO